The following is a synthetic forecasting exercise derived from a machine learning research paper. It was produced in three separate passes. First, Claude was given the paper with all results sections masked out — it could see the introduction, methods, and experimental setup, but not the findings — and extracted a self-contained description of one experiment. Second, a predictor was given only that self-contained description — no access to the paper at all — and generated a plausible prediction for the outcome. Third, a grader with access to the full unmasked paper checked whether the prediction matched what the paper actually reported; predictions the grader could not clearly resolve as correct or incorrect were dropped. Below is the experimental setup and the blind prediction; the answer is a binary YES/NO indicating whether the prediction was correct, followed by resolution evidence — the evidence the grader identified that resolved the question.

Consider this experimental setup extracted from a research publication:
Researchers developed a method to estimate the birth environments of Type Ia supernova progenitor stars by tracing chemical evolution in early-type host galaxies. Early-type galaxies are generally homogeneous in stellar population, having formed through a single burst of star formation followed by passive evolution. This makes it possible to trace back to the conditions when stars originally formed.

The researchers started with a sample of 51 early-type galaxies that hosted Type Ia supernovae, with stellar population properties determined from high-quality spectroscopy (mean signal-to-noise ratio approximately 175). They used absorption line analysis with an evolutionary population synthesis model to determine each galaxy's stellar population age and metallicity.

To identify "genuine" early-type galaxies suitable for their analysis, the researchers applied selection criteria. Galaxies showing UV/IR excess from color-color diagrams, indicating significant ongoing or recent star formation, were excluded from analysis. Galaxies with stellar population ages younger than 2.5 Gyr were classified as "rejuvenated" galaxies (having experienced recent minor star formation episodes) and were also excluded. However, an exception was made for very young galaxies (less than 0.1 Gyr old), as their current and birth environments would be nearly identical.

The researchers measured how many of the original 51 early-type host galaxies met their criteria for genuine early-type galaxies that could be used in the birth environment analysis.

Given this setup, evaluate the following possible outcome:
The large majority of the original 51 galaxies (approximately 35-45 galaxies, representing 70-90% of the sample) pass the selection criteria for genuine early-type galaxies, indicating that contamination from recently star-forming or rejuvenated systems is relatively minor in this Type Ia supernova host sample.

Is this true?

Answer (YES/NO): YES